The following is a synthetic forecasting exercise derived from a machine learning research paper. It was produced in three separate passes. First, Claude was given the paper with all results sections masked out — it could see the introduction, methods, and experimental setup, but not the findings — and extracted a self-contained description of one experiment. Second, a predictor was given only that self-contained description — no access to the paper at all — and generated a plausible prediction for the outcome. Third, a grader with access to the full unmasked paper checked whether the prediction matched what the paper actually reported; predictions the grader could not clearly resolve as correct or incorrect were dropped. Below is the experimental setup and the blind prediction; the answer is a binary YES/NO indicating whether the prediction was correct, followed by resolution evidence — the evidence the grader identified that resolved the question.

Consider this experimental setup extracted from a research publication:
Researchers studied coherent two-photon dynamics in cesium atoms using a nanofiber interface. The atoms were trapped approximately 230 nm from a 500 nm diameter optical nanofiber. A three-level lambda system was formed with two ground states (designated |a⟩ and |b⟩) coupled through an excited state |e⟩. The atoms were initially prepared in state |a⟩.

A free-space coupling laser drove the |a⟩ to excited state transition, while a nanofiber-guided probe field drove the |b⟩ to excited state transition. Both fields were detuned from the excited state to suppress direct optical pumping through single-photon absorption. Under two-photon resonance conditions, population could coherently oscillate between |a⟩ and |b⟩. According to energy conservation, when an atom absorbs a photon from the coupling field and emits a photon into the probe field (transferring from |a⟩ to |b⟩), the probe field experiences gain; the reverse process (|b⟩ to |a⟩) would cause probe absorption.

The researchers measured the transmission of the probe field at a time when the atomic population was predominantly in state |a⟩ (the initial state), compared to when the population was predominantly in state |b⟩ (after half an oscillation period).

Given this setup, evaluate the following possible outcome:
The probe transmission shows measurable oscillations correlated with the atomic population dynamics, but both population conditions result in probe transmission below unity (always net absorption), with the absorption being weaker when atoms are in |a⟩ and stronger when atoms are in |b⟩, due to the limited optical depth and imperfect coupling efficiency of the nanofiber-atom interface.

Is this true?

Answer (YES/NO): NO